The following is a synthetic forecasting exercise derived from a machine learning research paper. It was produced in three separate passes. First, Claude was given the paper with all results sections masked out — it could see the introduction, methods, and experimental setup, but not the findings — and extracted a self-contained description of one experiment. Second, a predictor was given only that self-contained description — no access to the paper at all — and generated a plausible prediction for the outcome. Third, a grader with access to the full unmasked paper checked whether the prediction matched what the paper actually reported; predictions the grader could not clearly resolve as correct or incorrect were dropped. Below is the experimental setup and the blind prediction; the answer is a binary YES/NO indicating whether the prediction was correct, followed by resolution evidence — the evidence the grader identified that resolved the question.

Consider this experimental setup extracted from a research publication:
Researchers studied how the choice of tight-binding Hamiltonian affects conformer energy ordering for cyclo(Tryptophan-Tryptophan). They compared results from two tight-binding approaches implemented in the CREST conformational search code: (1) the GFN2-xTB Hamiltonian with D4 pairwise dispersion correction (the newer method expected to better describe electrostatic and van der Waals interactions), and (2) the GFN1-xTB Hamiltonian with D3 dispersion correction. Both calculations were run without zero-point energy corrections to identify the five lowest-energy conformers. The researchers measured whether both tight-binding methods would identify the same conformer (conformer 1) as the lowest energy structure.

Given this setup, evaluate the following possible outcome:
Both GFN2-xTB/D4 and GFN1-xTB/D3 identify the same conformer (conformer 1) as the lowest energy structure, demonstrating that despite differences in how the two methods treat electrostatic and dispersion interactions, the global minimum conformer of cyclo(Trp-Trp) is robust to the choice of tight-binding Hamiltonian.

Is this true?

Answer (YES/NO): YES